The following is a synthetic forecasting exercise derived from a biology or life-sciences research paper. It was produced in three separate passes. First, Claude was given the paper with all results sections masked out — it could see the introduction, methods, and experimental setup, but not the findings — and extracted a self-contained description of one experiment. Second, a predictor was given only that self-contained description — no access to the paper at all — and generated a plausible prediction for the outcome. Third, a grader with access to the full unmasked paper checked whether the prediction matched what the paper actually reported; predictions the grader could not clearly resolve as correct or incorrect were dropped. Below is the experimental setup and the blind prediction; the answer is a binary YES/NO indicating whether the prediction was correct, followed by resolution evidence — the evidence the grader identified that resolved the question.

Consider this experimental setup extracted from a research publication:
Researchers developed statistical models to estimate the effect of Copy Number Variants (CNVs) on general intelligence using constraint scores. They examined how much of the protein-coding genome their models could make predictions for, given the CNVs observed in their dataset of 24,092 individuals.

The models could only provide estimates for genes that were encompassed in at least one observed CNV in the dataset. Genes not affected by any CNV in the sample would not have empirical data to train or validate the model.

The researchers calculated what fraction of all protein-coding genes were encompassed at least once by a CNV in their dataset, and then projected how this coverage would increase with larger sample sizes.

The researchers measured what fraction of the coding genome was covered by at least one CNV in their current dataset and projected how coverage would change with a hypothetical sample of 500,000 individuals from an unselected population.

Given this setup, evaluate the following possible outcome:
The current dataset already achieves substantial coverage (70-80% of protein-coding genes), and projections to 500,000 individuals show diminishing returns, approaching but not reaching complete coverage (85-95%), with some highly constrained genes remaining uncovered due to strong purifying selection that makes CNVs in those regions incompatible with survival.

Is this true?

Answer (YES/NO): NO